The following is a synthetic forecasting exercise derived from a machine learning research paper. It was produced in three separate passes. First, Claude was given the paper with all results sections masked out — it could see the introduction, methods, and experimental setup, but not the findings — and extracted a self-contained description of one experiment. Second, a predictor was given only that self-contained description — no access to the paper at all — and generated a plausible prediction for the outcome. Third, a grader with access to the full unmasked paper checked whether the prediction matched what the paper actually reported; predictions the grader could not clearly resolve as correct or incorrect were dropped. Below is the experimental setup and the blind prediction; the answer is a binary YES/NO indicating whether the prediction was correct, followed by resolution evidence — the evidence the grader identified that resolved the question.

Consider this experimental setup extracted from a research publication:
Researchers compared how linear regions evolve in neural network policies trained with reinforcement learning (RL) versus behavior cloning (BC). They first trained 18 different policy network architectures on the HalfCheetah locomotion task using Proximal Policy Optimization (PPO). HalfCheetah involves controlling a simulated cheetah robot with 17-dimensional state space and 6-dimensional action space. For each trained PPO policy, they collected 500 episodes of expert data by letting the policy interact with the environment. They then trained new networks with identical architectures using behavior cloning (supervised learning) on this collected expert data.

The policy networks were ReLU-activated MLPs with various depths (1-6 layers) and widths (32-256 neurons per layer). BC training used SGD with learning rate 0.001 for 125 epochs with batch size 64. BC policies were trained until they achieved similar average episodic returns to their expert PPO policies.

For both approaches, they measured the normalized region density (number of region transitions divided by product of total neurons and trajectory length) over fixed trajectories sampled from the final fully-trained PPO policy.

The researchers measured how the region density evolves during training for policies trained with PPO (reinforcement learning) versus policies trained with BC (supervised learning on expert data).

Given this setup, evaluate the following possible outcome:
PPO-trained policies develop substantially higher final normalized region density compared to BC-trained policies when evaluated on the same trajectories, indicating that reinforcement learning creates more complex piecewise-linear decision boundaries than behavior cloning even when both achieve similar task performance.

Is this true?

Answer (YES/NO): YES